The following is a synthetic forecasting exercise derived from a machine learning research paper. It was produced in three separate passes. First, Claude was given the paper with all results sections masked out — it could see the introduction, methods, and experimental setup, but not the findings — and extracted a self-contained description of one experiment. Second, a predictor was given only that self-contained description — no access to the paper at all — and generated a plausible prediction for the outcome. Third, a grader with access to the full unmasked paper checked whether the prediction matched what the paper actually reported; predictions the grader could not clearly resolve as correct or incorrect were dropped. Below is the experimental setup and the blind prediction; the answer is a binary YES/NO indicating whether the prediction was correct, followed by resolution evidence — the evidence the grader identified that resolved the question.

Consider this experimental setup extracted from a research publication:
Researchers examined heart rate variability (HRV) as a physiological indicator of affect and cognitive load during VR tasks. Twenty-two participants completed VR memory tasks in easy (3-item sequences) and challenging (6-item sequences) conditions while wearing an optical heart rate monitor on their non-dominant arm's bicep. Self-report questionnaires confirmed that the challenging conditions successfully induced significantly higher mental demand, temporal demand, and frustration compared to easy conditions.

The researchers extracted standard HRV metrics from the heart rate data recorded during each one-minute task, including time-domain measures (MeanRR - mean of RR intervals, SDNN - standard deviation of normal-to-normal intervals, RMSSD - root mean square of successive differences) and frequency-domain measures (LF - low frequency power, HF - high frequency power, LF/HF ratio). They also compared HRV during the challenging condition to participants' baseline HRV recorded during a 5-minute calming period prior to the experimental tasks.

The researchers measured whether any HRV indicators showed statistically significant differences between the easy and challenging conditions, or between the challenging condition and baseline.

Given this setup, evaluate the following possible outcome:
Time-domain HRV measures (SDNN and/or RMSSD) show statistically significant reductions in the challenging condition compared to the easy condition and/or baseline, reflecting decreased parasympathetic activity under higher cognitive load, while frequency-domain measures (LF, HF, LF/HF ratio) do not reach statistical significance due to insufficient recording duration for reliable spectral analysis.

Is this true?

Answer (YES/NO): NO